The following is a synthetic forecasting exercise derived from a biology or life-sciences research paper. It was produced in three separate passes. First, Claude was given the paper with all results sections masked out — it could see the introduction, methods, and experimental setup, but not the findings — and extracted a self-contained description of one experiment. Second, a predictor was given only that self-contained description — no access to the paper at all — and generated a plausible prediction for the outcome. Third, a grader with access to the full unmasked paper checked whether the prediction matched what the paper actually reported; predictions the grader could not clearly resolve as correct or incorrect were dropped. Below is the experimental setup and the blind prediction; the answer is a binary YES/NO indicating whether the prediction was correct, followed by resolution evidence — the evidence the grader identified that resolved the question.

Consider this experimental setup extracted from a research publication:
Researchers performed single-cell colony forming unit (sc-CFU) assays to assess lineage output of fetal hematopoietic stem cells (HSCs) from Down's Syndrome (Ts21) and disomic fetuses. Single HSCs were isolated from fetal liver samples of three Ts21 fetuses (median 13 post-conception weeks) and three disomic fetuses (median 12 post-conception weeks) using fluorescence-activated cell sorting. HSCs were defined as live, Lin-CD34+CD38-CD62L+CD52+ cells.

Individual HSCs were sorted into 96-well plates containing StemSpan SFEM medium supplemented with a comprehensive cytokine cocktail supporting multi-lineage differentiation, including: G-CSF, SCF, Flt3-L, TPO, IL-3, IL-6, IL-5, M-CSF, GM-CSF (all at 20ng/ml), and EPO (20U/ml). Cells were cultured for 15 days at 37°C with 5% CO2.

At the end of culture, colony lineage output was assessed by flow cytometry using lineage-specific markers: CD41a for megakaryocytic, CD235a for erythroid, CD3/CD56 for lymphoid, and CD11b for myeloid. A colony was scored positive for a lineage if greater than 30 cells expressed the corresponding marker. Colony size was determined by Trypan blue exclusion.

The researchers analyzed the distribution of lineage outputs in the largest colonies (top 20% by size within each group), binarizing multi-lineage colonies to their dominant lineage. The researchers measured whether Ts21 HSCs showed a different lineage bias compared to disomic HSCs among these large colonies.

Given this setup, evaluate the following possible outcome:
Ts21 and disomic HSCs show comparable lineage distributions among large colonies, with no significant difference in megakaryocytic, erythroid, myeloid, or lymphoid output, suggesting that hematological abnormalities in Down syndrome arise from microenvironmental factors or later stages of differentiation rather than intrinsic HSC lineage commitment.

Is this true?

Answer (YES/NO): NO